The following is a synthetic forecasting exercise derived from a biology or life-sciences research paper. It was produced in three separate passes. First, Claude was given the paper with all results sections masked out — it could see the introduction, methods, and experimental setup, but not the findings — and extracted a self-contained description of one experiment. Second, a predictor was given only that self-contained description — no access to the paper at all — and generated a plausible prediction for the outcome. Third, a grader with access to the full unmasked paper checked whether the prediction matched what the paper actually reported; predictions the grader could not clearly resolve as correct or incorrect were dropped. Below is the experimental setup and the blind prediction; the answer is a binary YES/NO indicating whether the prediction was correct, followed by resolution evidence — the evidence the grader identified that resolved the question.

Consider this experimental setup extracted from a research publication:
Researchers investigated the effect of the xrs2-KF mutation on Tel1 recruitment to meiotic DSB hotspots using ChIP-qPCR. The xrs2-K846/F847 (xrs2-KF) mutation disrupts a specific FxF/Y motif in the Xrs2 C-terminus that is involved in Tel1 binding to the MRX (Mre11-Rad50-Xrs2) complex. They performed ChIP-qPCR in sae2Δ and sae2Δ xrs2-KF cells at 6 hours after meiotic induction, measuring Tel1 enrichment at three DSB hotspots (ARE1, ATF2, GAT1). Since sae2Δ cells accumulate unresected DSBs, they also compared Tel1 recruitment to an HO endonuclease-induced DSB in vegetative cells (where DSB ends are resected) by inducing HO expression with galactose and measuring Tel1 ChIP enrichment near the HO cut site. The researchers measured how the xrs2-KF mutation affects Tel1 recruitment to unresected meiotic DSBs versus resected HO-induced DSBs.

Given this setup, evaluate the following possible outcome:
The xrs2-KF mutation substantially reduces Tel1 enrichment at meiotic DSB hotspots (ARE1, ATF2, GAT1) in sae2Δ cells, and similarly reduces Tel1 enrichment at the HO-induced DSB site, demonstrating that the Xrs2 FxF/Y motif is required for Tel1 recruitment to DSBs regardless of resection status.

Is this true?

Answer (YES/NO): NO